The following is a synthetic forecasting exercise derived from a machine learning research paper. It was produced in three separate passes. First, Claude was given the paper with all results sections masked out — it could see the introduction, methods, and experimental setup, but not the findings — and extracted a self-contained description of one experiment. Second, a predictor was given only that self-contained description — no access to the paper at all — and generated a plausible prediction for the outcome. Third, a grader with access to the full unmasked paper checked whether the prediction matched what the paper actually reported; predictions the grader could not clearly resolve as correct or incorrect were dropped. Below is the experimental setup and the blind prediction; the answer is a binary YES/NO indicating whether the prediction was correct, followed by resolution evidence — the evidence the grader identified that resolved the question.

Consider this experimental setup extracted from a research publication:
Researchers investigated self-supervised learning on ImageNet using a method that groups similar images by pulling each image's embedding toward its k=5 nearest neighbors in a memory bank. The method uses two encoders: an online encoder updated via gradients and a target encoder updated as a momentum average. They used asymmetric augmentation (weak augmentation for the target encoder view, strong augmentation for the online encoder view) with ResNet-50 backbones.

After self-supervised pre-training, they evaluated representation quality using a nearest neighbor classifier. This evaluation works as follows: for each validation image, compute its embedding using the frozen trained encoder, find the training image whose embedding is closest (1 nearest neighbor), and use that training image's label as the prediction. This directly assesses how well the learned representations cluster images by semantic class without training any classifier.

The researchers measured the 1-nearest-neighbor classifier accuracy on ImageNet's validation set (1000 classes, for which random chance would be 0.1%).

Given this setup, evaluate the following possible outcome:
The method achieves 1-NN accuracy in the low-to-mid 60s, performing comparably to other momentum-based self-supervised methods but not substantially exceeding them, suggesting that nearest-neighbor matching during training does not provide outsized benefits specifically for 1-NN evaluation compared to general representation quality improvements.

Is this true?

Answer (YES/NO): NO